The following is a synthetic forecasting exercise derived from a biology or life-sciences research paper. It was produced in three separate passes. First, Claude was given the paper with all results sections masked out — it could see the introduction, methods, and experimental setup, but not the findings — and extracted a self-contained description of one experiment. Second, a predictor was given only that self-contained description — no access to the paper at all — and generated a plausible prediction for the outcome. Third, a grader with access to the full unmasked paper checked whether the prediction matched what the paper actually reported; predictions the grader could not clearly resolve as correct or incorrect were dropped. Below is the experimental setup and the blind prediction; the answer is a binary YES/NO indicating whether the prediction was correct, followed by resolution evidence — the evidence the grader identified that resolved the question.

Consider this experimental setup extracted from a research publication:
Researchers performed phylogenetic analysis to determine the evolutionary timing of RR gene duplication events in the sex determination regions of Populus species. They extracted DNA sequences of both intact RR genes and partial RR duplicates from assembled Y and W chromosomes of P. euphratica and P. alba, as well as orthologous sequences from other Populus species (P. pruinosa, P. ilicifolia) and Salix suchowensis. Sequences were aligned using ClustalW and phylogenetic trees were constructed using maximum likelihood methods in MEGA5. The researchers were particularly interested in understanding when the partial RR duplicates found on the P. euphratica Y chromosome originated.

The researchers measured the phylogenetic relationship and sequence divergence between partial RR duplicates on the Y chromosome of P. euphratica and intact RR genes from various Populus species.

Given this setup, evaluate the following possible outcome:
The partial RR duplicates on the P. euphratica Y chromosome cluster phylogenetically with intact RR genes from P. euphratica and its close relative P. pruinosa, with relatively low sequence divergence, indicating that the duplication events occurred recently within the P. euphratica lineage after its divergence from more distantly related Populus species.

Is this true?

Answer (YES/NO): NO